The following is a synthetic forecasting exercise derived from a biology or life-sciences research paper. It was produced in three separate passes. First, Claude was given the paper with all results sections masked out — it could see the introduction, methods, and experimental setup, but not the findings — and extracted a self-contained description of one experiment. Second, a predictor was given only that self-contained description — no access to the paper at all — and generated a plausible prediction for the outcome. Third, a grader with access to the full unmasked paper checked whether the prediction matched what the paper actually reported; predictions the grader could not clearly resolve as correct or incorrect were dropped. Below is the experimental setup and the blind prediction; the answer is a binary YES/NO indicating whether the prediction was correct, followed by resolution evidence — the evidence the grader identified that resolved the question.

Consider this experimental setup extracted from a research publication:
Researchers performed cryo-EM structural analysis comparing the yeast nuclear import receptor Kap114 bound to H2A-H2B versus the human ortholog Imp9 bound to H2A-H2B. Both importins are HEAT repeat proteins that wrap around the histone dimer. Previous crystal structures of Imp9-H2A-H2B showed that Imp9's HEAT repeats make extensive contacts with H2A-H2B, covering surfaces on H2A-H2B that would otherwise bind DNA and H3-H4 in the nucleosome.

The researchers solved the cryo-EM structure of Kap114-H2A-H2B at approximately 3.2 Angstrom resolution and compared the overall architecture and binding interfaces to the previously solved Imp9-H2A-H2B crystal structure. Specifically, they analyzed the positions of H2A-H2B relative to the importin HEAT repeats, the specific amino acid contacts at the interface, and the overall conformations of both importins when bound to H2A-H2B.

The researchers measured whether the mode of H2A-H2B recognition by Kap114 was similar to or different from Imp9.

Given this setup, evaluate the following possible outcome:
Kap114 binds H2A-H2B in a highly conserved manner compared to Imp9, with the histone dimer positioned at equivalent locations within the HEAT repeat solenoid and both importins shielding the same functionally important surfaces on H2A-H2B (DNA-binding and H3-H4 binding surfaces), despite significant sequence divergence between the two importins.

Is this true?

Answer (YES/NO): YES